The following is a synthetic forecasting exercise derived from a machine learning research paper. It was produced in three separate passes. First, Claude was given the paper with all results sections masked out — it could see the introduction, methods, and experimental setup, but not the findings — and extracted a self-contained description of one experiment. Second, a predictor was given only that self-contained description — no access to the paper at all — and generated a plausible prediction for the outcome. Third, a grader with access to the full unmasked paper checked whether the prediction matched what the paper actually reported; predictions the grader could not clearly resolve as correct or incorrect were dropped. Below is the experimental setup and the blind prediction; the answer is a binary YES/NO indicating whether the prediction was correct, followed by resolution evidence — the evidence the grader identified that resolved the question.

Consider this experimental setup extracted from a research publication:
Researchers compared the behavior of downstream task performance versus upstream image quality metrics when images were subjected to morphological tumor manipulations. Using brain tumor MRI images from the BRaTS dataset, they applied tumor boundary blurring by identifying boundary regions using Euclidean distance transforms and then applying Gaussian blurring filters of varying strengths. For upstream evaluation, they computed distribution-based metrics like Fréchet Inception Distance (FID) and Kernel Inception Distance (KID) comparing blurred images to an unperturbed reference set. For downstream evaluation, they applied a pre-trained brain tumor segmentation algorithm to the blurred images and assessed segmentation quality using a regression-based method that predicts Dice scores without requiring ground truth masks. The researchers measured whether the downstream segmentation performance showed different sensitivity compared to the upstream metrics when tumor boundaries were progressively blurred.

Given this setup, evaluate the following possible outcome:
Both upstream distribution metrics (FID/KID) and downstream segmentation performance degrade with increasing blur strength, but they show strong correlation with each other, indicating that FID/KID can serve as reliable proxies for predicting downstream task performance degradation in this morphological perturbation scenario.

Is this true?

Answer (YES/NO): NO